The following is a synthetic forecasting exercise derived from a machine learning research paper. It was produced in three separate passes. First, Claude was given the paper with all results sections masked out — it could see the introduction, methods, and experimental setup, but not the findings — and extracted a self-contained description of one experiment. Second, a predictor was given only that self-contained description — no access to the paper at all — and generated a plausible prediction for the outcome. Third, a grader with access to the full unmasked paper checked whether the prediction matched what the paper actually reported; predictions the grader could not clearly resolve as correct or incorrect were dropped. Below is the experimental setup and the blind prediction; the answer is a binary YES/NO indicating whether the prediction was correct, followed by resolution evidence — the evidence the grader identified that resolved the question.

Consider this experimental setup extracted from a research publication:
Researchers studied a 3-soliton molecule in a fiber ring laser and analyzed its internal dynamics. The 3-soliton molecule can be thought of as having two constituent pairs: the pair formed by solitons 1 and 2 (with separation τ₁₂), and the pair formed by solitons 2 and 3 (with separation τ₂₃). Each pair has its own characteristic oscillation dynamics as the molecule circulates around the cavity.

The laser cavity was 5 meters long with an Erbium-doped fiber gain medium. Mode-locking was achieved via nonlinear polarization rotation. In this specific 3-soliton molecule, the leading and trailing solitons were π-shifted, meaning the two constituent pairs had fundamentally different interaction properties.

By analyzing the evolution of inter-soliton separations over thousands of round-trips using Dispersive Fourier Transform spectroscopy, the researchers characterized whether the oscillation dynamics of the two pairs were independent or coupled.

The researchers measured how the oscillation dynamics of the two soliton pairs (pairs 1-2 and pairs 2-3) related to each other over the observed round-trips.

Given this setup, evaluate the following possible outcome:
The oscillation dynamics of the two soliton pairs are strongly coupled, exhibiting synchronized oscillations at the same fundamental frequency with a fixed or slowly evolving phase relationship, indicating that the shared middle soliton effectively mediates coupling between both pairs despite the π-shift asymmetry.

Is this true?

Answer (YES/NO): NO